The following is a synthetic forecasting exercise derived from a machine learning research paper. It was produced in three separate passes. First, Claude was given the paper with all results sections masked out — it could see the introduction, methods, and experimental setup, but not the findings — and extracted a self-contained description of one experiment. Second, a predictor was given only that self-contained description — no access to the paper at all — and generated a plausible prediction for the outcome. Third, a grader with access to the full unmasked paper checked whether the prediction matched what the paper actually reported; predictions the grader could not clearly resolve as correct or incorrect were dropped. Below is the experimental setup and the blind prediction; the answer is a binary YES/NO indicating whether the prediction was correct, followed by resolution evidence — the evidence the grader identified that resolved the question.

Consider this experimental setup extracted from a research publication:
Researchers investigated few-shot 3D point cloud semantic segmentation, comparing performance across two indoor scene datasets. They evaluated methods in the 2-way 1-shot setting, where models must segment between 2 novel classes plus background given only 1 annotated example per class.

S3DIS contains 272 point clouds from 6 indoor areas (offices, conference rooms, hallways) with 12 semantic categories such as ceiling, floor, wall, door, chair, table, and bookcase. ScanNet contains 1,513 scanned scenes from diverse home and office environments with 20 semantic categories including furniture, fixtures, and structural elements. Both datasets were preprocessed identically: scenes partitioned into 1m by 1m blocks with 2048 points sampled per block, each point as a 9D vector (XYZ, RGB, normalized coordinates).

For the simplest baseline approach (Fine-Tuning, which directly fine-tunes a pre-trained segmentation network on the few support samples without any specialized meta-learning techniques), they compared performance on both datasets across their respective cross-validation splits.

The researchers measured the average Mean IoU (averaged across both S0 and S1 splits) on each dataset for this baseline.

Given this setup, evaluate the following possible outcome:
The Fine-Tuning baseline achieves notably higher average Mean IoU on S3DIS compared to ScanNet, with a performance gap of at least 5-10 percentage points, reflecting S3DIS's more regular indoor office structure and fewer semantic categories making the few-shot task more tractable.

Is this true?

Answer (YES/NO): YES